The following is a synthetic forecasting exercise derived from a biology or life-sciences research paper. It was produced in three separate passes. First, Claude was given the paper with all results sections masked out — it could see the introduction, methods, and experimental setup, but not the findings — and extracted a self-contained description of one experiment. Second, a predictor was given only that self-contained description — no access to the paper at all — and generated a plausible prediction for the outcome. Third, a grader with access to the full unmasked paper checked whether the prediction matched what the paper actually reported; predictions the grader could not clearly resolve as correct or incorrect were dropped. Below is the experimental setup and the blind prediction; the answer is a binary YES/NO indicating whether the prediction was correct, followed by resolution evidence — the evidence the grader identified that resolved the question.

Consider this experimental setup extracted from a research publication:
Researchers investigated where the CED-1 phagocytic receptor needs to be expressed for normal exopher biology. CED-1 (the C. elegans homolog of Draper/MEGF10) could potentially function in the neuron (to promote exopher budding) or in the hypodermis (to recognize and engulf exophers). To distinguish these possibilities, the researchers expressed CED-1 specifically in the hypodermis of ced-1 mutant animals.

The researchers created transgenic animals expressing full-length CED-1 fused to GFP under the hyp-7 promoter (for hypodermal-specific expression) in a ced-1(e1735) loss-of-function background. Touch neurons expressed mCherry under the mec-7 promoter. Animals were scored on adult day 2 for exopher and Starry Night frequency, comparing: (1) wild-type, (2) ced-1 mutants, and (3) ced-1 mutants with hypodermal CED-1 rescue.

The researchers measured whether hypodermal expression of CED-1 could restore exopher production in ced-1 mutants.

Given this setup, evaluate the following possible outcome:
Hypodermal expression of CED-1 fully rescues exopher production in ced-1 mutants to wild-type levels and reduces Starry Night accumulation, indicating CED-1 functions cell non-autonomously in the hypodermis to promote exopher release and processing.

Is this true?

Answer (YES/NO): NO